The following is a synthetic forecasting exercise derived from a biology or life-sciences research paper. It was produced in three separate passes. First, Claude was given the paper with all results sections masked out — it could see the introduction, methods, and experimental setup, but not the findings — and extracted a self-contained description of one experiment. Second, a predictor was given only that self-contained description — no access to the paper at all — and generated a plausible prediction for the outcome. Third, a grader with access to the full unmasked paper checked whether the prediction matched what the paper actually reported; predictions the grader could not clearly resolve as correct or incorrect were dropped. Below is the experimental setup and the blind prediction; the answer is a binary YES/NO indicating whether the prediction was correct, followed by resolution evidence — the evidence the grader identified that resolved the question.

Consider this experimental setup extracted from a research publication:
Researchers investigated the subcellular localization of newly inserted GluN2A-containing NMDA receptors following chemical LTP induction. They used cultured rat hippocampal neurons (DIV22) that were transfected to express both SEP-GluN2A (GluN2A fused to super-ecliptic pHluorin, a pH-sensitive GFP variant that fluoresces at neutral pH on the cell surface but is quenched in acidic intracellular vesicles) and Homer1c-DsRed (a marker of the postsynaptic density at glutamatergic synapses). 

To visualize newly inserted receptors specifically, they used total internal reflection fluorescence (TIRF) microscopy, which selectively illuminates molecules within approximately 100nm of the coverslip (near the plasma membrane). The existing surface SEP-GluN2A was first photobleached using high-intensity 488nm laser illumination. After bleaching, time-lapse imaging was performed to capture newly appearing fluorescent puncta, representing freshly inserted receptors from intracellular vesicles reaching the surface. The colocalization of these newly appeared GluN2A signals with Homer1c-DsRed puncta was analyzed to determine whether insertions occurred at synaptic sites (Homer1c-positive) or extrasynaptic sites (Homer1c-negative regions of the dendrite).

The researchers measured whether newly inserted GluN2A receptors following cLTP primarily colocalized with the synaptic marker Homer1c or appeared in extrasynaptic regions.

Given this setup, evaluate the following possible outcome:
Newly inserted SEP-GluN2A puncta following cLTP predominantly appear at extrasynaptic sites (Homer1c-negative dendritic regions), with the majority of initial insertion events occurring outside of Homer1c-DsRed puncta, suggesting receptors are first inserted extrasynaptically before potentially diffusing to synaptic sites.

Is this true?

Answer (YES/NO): YES